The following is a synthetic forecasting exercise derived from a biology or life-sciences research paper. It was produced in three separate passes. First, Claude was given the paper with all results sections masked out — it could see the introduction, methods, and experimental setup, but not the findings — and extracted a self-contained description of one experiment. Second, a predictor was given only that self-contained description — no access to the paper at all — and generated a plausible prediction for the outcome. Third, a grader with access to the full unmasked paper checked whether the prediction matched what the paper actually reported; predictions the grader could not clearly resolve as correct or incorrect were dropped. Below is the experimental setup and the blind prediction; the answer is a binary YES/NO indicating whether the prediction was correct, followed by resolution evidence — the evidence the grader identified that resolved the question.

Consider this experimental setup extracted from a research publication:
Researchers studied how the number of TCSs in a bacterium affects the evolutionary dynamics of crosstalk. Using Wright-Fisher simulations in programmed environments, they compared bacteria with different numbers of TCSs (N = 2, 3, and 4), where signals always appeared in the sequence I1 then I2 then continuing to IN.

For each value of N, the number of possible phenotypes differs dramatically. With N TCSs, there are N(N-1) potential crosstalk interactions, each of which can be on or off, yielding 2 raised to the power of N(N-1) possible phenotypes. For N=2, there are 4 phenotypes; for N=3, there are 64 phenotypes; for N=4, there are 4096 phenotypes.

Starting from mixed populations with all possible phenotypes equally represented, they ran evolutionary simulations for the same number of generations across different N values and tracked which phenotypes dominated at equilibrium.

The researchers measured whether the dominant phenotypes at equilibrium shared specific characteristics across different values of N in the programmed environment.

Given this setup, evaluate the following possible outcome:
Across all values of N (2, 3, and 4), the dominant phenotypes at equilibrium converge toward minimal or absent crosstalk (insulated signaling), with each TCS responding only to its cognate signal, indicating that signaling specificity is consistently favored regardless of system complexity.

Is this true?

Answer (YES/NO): NO